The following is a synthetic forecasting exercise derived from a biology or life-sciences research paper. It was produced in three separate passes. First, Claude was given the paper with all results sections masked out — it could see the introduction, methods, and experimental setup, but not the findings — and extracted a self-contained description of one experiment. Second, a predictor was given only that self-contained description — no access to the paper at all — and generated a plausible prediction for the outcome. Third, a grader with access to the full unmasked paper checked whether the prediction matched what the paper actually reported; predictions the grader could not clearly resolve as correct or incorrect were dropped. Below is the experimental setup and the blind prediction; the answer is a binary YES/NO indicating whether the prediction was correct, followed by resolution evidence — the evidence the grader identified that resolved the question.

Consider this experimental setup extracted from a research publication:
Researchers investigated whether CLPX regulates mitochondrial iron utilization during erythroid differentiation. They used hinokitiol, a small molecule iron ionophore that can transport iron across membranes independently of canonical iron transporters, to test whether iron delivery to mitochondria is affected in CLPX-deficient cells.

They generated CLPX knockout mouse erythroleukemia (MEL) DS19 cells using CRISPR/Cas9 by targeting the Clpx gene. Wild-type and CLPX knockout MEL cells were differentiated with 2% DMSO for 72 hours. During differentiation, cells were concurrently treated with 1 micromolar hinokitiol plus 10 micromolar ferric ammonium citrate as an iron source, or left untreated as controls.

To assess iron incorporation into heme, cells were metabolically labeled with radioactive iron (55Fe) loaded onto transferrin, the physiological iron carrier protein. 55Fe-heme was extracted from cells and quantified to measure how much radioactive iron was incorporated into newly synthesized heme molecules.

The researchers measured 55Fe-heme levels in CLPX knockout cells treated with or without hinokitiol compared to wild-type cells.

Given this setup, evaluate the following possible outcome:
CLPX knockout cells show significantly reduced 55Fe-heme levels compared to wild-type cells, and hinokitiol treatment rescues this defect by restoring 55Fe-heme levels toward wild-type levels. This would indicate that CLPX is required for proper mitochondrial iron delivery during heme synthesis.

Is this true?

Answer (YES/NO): YES